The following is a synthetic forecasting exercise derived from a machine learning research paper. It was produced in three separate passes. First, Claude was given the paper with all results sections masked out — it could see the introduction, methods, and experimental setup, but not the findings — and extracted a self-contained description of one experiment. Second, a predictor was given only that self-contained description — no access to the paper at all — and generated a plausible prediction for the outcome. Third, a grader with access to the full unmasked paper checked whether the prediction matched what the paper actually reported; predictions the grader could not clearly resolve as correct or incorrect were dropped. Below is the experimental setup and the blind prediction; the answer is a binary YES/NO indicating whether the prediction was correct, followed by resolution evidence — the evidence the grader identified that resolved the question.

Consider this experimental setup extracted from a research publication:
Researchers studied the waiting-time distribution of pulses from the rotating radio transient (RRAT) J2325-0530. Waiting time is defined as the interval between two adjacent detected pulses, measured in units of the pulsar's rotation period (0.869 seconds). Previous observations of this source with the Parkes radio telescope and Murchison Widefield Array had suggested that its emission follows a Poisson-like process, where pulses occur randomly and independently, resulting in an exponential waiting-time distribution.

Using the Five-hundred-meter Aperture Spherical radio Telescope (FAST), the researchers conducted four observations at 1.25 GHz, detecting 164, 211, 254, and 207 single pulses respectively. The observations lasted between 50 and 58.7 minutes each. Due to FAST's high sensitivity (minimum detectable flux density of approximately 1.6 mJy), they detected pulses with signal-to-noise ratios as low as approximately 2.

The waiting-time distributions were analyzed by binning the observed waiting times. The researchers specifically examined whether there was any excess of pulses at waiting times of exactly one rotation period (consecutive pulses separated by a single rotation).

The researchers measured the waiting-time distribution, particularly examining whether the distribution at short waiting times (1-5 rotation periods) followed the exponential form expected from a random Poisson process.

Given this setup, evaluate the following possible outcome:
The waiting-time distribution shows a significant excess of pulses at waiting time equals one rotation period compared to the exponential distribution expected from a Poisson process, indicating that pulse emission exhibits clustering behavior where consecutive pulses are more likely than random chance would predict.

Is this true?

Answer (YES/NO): YES